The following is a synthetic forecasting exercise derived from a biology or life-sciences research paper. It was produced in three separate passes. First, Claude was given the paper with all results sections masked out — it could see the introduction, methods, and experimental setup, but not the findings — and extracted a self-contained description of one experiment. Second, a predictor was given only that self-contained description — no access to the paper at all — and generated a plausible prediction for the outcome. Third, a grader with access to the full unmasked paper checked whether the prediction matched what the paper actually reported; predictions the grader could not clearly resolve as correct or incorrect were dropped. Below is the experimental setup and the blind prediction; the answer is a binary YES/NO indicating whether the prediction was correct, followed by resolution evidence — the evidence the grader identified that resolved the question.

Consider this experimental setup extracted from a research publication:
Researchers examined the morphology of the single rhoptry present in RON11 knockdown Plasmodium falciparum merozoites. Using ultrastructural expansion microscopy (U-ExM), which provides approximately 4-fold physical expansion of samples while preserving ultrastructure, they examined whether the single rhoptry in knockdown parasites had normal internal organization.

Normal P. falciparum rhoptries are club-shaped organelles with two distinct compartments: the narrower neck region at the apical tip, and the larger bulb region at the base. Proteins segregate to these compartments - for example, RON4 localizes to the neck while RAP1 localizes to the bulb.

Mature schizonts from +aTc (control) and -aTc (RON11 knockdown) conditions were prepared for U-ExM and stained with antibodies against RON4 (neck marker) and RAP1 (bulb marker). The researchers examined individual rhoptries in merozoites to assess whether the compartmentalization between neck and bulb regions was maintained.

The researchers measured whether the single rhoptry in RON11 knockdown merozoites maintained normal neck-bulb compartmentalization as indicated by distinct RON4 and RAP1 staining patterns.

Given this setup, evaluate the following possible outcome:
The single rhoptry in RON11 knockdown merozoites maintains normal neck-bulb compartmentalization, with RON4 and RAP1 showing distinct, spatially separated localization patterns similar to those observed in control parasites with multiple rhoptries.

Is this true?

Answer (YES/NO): YES